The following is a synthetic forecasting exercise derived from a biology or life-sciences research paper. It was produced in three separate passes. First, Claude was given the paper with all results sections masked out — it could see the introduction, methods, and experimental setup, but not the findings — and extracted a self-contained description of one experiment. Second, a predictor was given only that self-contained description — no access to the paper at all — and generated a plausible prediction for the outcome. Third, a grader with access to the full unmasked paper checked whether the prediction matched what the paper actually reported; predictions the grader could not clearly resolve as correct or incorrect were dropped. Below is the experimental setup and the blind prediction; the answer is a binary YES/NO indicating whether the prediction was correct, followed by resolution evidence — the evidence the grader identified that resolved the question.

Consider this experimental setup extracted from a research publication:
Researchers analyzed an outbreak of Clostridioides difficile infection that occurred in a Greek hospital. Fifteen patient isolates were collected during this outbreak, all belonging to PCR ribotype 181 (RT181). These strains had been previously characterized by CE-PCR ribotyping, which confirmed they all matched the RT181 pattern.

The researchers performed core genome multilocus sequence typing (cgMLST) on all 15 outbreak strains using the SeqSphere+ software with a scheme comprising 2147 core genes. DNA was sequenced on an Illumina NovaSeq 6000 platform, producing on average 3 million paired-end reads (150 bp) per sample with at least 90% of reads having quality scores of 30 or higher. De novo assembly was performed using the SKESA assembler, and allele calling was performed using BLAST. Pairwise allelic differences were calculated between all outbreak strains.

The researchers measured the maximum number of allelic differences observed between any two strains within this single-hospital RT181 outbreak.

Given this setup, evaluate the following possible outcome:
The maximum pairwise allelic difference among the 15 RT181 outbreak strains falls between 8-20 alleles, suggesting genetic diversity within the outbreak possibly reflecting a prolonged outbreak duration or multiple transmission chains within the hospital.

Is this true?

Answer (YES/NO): NO